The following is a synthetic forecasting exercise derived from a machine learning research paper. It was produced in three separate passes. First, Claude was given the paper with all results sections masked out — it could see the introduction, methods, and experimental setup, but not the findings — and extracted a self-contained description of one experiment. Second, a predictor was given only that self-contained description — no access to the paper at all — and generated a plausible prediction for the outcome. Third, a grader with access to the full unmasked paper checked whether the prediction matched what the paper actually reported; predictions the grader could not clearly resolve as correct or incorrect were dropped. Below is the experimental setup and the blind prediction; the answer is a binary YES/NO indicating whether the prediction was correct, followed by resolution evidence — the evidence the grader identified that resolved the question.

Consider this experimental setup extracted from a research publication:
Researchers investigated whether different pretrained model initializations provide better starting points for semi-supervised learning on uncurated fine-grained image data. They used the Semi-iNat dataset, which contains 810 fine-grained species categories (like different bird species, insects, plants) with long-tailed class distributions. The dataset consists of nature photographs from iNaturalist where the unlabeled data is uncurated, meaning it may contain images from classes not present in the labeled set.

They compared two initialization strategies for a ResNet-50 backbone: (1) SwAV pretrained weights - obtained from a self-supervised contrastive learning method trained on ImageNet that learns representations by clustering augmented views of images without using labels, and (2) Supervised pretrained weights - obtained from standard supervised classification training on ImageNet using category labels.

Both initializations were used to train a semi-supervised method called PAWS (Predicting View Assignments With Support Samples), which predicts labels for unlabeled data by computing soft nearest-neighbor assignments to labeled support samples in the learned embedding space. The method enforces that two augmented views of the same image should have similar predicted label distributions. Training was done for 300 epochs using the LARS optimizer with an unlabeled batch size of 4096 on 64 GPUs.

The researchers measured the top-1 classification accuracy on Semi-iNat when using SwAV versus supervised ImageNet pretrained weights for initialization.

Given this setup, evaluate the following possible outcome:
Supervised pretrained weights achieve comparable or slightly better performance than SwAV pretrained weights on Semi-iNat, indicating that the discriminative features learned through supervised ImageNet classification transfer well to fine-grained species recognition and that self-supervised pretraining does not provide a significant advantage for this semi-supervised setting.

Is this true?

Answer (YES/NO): NO